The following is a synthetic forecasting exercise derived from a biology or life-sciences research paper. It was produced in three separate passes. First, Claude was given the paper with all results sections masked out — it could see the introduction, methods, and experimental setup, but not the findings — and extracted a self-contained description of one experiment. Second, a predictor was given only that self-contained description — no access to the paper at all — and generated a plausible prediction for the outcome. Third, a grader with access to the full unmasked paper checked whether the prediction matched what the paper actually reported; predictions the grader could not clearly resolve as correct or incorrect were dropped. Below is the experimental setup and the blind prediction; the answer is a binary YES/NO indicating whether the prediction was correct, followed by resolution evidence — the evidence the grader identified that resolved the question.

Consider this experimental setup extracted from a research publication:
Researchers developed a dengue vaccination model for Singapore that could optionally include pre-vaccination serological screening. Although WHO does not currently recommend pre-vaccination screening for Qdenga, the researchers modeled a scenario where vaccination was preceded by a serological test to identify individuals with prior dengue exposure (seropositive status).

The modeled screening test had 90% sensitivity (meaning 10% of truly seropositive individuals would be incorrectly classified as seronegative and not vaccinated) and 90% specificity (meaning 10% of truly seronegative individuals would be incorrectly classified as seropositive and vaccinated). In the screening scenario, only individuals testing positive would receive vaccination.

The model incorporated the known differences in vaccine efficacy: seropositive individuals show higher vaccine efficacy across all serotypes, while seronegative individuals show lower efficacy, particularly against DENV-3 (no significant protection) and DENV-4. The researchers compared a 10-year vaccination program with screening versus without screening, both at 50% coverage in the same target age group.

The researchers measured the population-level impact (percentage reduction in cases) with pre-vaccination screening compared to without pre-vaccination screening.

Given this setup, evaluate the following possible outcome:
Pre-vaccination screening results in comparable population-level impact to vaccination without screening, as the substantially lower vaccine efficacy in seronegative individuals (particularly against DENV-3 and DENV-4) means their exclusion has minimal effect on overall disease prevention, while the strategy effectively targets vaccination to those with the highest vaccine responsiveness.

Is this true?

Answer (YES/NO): NO